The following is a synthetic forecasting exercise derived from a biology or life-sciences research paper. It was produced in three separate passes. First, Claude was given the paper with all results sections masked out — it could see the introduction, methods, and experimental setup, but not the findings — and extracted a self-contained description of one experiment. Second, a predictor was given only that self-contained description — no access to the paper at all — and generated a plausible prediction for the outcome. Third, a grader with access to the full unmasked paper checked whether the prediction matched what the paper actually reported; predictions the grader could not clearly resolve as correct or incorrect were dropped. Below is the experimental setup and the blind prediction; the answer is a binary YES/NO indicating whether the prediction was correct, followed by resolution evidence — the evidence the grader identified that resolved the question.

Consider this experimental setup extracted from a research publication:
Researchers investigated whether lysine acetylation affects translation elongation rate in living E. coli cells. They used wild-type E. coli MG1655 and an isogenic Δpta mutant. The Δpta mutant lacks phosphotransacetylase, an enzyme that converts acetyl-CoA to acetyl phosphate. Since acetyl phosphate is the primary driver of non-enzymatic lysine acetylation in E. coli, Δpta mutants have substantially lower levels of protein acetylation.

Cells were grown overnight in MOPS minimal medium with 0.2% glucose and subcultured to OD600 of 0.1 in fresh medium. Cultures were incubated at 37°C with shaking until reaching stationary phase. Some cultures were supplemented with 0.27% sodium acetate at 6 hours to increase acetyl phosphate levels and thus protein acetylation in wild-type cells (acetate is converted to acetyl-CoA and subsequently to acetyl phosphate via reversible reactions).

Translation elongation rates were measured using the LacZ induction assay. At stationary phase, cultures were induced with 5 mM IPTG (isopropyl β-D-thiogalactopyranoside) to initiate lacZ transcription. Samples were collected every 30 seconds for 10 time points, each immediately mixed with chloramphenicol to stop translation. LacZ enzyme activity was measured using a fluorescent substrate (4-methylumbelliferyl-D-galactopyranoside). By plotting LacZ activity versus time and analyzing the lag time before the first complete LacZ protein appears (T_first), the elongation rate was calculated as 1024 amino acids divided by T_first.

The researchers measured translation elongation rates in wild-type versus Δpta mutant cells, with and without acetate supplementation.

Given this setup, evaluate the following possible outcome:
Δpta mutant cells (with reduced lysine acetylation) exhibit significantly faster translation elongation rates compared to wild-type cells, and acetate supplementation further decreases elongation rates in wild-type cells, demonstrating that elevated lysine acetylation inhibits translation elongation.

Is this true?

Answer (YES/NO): NO